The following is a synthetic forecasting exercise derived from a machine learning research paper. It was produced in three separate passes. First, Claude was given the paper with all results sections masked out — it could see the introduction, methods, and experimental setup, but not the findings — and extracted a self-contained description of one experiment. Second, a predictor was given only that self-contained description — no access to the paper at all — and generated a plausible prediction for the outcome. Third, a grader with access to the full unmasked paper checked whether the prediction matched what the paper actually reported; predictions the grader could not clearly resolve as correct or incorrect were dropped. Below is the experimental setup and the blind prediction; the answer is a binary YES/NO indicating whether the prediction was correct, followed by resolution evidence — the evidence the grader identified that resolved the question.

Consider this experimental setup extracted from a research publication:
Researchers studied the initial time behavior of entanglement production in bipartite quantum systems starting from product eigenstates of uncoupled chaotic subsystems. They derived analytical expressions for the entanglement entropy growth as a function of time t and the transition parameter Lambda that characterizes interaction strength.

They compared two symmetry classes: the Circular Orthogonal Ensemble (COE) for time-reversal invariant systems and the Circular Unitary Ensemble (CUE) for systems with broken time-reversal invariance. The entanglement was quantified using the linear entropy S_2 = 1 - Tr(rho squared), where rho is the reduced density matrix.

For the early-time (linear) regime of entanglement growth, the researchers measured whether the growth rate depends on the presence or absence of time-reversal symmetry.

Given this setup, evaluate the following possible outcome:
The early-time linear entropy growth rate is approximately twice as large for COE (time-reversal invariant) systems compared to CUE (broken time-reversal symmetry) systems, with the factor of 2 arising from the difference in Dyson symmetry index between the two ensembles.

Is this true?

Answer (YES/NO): NO